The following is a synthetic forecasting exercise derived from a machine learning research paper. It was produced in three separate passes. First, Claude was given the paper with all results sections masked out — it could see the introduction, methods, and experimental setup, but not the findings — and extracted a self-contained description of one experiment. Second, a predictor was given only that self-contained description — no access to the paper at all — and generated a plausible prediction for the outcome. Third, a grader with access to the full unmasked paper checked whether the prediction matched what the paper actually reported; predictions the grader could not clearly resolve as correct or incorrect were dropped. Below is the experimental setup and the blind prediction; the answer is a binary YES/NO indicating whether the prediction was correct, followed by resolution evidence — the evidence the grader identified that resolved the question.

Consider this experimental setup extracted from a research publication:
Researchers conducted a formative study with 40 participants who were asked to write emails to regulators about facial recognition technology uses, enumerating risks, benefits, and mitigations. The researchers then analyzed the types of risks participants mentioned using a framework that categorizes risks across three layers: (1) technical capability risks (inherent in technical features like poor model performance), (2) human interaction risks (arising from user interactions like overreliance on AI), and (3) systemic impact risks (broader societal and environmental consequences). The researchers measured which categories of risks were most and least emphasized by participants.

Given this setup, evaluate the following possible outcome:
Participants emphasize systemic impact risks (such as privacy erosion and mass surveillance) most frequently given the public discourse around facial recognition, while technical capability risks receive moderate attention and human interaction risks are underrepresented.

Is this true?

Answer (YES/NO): NO